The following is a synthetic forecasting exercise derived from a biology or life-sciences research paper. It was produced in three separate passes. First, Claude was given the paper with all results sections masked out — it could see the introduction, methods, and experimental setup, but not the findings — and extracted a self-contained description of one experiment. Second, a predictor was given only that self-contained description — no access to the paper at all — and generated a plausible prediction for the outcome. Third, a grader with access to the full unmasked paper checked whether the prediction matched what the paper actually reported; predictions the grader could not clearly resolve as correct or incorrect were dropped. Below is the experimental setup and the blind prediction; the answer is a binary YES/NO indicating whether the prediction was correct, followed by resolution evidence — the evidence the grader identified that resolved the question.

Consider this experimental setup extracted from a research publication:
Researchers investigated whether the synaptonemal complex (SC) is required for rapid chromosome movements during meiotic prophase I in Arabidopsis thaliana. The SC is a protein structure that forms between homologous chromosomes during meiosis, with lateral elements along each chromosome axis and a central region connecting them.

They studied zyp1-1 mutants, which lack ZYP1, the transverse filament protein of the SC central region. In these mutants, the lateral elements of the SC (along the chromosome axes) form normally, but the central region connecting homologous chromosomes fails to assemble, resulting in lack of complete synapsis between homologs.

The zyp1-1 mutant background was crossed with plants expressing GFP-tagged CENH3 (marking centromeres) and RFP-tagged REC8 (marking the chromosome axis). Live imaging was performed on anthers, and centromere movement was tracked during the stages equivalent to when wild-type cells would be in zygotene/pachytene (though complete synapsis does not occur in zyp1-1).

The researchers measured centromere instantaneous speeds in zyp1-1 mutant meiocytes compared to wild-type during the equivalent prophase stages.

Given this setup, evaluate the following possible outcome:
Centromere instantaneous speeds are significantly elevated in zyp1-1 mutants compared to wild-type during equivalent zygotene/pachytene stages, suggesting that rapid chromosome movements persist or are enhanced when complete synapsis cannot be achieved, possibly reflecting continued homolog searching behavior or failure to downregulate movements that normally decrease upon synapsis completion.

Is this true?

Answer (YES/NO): NO